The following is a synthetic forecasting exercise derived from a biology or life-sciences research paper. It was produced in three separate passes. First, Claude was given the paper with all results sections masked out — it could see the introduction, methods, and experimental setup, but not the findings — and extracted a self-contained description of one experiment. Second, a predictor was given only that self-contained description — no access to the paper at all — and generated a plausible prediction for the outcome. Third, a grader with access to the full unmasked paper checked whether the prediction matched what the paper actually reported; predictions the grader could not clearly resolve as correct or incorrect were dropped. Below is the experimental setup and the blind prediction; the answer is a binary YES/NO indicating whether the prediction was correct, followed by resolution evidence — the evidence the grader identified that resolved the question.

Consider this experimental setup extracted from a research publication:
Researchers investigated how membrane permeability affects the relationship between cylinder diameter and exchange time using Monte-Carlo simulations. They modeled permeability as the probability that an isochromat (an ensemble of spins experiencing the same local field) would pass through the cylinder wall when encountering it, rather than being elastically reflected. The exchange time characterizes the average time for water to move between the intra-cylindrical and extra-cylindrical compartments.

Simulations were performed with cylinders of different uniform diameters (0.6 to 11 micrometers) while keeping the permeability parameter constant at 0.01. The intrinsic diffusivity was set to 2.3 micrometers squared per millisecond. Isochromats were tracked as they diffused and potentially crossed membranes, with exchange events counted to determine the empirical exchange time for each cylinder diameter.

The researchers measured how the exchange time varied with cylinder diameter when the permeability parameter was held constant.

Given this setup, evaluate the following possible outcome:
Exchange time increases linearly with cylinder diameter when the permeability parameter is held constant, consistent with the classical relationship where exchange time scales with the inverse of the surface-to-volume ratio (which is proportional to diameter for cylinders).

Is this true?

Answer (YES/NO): YES